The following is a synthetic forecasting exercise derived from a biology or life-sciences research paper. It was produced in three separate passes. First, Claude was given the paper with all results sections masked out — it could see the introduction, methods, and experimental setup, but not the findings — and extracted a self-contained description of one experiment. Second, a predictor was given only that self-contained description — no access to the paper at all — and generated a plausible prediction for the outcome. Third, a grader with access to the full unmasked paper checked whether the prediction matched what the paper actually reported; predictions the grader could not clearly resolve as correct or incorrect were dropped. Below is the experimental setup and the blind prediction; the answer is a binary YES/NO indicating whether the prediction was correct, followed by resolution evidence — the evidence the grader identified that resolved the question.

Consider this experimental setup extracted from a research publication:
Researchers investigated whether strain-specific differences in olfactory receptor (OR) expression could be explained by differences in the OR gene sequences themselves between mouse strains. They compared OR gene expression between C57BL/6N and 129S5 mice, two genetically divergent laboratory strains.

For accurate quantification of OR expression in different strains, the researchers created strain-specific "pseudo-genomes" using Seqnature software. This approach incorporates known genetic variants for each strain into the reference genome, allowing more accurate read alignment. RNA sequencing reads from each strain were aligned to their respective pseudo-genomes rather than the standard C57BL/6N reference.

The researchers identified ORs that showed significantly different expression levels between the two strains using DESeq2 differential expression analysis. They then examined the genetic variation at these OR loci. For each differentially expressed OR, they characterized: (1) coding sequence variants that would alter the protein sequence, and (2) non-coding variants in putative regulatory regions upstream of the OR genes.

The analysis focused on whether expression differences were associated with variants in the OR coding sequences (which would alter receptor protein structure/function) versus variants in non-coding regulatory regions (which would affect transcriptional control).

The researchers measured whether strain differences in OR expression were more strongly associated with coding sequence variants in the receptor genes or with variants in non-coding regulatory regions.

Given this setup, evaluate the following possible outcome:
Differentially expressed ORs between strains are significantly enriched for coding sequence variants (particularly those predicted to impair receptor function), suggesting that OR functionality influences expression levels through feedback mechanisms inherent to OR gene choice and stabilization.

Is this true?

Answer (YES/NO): NO